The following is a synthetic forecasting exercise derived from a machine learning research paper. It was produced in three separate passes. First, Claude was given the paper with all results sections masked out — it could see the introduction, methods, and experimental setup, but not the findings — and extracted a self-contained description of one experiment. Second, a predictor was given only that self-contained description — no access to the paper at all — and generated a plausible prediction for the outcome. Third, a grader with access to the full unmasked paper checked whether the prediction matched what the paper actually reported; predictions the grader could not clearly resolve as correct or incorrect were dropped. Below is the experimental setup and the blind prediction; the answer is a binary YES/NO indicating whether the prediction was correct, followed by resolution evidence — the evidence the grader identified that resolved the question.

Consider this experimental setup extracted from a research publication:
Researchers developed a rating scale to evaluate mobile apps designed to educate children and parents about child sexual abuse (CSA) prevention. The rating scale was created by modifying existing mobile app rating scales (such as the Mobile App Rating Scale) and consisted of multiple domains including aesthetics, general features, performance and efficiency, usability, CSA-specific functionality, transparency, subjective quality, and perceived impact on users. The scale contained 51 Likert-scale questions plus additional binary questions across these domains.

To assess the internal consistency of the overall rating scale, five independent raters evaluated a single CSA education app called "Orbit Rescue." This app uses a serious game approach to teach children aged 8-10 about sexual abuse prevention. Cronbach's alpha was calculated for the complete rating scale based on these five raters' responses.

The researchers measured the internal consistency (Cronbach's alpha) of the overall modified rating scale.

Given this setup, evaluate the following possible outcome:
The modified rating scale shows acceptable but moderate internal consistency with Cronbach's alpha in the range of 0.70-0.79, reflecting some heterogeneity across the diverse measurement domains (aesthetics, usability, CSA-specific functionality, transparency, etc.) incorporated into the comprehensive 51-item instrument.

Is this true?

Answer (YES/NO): NO